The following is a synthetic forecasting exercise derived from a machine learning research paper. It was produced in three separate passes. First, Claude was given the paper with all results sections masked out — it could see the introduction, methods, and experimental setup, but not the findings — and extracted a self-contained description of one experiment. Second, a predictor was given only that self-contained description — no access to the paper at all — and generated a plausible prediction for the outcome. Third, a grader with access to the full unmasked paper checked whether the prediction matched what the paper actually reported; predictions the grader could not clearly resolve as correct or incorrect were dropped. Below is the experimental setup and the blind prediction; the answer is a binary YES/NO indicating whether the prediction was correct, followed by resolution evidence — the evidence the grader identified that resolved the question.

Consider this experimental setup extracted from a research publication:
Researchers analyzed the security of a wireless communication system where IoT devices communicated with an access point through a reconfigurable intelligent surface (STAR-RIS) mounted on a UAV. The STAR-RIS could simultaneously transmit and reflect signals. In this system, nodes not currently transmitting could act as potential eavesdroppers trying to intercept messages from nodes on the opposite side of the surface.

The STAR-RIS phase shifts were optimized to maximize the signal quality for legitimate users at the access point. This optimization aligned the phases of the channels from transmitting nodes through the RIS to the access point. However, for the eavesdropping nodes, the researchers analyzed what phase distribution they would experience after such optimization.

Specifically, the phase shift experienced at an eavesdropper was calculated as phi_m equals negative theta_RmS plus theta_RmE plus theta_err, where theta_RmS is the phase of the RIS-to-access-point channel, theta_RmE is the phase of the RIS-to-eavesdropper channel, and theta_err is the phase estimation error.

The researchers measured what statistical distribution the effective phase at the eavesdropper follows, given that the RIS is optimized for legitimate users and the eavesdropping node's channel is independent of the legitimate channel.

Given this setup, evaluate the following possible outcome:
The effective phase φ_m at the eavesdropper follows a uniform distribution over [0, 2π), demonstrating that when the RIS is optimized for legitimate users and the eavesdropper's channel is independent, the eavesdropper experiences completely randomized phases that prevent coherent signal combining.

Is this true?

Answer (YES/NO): YES